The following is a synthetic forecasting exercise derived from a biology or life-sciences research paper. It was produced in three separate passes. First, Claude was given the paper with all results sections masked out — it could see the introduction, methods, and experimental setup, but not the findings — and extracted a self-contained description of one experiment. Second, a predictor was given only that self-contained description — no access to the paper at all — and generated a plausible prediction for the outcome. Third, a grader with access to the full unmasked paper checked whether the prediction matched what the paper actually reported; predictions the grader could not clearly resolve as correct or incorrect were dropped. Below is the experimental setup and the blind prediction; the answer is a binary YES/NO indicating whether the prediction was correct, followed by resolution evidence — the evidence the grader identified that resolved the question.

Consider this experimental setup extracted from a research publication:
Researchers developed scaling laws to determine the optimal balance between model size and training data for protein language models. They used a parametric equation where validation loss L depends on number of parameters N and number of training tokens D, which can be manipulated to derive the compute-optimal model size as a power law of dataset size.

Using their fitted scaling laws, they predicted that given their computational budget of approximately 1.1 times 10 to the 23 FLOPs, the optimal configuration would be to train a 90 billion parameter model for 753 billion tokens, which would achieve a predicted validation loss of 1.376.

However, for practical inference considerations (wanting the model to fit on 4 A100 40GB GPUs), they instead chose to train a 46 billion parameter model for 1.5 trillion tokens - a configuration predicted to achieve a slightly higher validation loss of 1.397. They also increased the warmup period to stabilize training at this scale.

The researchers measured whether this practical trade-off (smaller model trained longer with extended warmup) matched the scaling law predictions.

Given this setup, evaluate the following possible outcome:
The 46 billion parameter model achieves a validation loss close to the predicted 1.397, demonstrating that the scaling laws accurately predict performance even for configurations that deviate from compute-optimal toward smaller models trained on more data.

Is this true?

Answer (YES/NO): NO